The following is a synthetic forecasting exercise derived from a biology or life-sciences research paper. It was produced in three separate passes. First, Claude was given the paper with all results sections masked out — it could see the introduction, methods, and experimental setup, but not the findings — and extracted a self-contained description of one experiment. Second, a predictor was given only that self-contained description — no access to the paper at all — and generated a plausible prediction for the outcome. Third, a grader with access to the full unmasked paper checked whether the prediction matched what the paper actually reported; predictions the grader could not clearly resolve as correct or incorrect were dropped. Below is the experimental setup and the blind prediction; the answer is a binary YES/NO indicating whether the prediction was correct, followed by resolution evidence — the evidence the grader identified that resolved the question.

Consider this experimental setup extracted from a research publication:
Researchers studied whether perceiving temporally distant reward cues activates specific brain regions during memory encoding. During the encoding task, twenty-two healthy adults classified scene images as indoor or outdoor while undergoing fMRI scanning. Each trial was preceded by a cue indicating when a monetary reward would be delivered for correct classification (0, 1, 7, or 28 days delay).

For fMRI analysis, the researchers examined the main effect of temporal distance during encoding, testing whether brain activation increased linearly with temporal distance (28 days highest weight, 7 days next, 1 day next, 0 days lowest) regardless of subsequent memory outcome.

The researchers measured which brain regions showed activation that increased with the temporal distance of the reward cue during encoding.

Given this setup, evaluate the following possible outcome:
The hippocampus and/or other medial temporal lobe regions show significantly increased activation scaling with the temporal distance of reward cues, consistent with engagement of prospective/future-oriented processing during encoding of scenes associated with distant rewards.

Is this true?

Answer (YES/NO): NO